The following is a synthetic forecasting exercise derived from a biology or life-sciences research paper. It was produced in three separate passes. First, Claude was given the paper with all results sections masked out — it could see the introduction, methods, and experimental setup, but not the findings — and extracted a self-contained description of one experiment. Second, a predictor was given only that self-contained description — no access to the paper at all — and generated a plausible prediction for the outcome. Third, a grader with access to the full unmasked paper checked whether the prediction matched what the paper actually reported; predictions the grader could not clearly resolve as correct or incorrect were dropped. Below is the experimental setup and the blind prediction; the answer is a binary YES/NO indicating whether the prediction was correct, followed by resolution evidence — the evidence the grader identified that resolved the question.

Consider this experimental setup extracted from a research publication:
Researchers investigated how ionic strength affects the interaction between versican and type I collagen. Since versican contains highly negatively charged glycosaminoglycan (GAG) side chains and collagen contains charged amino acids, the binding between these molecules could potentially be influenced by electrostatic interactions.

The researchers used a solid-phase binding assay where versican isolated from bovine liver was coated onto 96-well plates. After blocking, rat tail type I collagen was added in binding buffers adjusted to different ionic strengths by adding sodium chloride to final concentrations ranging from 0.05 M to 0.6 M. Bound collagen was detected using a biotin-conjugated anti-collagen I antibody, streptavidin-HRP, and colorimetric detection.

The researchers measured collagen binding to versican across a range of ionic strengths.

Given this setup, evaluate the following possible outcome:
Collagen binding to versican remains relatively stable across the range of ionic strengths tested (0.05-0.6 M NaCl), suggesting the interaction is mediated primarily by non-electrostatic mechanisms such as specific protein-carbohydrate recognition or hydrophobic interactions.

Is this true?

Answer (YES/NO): NO